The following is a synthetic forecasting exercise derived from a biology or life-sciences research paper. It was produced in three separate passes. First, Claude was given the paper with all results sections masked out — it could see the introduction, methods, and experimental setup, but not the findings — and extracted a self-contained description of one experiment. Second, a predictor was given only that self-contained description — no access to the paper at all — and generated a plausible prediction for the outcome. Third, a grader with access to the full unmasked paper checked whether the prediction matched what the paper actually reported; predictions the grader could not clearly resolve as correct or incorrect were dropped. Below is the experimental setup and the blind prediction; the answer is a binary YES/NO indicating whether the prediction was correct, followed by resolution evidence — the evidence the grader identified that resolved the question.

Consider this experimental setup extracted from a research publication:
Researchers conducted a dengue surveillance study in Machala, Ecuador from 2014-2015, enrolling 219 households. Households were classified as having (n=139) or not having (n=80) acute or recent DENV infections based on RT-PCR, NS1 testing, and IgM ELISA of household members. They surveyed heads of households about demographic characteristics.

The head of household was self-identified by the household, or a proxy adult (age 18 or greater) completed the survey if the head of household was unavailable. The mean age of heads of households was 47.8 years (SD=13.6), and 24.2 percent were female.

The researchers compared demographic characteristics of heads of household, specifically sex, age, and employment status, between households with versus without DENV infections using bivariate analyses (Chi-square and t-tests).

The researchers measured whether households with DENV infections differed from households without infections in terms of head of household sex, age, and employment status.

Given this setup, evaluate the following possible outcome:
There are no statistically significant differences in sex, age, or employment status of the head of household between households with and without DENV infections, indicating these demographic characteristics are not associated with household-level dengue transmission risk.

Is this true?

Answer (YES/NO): NO